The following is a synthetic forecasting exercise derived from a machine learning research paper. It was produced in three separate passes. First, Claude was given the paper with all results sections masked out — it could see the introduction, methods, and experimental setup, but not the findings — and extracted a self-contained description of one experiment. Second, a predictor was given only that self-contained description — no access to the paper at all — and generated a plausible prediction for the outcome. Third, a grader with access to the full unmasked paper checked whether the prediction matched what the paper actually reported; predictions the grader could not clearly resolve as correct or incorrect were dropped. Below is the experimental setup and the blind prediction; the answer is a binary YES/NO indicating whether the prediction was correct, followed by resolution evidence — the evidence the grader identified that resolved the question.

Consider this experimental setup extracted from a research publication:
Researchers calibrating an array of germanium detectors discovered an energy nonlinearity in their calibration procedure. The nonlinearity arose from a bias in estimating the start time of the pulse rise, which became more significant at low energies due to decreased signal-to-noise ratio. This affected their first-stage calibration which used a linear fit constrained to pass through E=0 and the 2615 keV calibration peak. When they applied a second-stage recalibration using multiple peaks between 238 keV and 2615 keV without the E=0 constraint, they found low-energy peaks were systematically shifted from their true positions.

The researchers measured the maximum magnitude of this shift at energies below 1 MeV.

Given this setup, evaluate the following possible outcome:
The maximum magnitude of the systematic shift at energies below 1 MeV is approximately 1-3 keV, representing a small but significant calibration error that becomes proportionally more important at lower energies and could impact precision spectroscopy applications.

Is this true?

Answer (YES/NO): NO